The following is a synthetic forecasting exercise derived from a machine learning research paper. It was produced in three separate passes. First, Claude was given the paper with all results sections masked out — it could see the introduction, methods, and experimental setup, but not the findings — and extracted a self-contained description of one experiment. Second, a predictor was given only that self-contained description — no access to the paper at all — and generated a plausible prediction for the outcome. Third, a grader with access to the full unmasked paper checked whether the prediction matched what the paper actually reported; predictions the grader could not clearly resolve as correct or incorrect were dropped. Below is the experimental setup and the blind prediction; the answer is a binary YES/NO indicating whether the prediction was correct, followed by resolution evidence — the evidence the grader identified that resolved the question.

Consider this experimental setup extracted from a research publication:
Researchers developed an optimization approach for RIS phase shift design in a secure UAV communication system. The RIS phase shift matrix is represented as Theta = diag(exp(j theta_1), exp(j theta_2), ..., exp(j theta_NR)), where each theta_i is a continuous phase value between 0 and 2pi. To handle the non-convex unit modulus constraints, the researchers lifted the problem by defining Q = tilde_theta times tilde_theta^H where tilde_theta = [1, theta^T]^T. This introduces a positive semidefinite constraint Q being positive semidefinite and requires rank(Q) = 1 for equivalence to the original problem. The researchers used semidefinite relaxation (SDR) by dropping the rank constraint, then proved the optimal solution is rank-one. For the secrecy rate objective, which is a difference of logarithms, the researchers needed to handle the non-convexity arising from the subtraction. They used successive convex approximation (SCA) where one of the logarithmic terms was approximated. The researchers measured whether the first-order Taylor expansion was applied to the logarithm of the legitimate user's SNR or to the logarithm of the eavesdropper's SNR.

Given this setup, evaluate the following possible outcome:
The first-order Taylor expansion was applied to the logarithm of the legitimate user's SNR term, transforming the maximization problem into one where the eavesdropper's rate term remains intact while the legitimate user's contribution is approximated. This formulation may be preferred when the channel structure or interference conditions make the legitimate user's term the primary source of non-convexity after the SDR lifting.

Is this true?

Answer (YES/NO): NO